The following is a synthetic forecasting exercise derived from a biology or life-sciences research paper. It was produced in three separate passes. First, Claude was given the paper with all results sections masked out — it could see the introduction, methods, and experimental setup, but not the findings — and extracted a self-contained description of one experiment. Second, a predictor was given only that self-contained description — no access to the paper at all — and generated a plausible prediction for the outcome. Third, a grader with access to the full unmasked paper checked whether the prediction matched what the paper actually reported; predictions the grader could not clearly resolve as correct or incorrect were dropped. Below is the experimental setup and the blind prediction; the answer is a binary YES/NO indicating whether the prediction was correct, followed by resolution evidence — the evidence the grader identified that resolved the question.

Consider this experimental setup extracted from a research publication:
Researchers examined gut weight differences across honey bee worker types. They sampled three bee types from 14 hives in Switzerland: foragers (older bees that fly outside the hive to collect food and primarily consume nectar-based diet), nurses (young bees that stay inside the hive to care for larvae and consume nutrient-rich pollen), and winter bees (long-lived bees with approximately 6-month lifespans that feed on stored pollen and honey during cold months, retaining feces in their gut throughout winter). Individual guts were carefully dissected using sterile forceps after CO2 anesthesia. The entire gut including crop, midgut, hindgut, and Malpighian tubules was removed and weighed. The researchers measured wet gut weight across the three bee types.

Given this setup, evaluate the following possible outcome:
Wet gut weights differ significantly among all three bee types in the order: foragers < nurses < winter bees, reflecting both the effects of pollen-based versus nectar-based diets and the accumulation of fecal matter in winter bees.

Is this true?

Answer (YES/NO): NO